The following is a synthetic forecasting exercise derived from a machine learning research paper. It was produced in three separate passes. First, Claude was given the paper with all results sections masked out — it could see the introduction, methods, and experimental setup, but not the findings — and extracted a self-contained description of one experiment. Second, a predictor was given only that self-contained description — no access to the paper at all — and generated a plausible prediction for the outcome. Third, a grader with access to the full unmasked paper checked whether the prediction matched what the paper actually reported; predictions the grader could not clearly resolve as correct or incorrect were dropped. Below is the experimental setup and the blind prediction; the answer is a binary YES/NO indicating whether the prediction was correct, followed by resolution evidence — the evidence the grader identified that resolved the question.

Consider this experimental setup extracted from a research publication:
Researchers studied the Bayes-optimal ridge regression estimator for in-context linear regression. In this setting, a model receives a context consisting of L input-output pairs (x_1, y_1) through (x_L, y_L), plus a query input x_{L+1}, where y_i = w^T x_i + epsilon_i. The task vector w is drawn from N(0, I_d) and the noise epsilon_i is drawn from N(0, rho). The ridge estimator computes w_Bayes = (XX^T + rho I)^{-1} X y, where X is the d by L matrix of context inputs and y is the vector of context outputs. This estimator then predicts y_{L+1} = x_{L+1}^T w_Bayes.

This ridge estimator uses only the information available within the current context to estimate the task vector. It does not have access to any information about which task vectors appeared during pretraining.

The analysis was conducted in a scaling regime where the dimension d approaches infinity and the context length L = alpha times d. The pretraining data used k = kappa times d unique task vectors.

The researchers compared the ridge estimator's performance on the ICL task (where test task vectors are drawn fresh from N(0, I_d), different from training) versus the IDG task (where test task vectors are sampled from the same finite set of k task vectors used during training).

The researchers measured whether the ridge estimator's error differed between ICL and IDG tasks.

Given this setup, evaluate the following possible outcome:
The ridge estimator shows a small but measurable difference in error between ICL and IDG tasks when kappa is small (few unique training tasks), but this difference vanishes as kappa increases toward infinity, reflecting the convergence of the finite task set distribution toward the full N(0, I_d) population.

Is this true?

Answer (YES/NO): NO